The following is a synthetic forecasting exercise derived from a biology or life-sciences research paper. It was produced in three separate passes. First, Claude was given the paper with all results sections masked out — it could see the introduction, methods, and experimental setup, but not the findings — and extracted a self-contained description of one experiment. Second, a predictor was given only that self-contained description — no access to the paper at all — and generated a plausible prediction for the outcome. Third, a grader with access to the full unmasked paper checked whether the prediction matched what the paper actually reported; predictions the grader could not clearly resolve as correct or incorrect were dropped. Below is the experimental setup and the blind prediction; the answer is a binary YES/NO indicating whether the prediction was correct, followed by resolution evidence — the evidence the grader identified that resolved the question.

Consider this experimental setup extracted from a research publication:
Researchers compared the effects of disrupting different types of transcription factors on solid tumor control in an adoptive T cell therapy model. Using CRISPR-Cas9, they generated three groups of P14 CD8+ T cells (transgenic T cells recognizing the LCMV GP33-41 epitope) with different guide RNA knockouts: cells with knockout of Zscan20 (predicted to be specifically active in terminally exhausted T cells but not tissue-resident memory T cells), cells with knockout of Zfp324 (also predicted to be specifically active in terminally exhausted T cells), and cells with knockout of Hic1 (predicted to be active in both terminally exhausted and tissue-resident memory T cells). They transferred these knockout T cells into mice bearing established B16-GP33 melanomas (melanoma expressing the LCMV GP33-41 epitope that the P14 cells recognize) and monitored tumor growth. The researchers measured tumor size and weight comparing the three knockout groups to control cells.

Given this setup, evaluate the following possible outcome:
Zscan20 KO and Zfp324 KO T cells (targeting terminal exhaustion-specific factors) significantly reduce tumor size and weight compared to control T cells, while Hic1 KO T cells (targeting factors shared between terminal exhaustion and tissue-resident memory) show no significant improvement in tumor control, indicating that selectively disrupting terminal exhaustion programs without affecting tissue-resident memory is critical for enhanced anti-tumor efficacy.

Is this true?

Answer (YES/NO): YES